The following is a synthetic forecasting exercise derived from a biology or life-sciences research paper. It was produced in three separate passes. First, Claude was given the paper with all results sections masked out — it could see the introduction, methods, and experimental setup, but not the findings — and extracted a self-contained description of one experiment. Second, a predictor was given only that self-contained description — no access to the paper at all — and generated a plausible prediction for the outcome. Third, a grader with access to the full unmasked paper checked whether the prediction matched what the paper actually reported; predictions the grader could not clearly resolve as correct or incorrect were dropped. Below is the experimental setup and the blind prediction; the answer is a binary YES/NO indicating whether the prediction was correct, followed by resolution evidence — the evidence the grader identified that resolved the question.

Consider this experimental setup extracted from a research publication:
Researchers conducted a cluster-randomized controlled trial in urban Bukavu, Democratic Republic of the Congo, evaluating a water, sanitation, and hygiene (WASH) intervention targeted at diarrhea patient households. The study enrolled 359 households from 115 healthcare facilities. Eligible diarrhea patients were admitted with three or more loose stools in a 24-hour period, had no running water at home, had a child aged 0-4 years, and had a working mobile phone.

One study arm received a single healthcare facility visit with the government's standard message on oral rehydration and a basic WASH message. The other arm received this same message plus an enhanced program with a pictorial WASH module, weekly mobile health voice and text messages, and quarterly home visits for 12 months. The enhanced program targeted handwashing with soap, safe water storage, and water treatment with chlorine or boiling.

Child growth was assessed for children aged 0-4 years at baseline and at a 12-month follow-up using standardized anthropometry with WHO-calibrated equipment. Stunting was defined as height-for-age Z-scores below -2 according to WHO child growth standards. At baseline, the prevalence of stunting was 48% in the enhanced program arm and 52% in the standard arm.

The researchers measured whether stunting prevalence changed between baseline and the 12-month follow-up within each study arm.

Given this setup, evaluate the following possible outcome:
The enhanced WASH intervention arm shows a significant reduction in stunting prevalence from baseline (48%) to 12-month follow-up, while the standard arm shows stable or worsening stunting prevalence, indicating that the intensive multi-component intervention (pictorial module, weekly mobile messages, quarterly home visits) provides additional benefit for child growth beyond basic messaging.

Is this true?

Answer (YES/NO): NO